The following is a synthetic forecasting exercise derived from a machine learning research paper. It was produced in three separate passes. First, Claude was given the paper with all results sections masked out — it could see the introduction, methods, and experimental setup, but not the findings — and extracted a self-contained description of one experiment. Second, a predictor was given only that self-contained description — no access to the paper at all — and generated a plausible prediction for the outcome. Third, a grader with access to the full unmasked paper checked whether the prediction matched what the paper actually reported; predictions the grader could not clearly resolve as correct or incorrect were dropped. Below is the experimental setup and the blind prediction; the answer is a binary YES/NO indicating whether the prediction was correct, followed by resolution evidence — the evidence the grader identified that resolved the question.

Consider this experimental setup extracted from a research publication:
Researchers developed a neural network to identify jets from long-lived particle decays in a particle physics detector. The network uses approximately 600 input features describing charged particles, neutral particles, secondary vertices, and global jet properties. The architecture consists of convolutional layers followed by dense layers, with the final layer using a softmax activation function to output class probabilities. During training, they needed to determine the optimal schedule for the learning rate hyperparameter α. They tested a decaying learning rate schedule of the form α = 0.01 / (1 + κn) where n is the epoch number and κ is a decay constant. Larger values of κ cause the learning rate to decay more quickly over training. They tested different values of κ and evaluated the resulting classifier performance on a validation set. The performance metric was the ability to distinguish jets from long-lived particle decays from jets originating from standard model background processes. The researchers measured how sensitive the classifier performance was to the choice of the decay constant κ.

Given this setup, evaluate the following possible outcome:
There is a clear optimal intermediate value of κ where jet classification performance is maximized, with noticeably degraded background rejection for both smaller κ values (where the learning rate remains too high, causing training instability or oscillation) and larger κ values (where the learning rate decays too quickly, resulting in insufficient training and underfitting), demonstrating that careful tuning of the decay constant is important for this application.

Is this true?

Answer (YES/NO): NO